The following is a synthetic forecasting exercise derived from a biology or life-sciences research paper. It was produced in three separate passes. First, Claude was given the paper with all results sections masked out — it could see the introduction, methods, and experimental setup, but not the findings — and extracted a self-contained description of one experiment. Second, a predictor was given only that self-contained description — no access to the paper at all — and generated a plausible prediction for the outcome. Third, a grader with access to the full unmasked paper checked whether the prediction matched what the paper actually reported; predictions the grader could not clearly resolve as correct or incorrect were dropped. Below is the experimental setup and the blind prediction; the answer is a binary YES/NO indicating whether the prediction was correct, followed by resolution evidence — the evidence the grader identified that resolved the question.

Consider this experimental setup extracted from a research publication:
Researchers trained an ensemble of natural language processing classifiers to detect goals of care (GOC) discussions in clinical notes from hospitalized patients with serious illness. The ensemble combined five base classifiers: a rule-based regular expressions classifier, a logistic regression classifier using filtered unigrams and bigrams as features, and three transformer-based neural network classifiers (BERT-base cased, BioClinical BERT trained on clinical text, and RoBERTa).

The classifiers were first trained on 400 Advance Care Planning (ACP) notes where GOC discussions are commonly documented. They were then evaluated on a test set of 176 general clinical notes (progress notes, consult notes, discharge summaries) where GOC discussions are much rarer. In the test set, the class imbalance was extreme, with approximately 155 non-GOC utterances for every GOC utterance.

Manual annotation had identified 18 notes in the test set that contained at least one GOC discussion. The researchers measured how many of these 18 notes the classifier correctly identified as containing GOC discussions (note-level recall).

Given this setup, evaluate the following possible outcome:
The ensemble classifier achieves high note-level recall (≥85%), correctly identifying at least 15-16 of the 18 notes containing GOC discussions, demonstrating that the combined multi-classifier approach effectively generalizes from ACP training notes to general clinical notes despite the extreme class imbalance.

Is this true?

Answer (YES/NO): NO